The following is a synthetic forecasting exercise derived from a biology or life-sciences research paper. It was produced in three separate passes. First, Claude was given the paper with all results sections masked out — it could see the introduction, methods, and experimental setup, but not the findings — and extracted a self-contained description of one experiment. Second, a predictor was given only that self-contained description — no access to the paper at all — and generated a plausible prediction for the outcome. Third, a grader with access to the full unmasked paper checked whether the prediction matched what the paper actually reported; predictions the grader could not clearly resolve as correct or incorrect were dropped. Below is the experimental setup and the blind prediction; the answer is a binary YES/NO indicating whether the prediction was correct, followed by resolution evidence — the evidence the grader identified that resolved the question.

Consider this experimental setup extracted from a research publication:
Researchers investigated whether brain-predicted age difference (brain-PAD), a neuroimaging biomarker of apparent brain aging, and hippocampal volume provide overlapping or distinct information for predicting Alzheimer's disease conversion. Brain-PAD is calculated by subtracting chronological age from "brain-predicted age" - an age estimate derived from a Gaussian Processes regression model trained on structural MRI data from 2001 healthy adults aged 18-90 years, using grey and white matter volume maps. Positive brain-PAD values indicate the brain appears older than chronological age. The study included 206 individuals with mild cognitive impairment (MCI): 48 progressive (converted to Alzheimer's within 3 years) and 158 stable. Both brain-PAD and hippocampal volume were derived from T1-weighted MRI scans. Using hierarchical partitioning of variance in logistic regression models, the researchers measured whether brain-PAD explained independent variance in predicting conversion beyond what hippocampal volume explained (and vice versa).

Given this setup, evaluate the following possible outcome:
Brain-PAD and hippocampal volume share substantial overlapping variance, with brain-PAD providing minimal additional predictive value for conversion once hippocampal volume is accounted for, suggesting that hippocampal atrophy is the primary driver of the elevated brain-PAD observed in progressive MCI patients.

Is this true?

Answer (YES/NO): NO